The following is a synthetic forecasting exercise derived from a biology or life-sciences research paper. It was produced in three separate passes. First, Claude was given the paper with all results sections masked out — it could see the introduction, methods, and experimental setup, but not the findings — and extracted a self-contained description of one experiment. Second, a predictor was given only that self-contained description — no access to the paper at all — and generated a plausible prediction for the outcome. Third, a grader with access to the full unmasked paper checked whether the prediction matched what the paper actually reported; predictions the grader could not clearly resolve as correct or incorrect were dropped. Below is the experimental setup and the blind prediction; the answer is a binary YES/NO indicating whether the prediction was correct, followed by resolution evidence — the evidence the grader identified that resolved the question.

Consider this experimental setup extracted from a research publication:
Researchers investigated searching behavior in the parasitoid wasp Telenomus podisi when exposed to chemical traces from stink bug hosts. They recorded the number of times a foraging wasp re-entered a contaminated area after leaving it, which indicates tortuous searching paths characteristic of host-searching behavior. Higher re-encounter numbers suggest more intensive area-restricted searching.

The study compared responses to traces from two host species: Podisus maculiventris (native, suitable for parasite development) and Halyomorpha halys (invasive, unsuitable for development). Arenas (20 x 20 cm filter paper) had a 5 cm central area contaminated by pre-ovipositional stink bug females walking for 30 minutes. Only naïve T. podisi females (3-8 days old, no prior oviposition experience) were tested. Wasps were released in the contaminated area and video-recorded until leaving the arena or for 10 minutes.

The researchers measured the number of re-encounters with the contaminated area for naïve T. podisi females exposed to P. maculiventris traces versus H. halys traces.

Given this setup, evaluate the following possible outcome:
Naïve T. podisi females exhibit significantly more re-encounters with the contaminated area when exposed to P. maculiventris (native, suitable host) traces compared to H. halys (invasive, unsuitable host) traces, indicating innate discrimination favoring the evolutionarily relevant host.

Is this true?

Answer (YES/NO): YES